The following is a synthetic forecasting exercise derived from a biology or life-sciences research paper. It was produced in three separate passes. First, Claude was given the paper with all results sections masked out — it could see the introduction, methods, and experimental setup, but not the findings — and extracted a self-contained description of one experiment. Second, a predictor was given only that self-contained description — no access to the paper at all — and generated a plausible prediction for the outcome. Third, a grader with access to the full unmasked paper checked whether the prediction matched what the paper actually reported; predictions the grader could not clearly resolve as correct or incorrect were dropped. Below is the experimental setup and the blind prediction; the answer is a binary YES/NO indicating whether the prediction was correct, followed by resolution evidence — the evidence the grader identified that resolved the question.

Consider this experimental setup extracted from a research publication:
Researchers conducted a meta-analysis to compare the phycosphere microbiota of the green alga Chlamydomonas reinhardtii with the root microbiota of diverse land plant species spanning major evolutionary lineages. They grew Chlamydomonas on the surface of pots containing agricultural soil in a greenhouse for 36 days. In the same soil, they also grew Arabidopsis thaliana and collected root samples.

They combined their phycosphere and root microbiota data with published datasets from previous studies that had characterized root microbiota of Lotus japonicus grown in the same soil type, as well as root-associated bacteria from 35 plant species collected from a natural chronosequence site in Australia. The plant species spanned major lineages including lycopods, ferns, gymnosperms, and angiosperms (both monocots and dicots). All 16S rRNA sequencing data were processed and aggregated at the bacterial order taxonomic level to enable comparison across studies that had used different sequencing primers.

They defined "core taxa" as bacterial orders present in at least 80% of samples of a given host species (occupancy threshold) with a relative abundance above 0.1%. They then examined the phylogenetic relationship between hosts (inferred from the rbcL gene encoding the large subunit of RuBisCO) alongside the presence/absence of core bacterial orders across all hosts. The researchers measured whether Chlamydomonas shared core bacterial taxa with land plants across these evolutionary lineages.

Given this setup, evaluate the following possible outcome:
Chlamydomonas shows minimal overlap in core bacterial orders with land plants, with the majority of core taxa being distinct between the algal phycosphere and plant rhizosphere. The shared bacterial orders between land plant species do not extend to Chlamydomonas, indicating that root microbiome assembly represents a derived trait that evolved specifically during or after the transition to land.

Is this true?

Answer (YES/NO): NO